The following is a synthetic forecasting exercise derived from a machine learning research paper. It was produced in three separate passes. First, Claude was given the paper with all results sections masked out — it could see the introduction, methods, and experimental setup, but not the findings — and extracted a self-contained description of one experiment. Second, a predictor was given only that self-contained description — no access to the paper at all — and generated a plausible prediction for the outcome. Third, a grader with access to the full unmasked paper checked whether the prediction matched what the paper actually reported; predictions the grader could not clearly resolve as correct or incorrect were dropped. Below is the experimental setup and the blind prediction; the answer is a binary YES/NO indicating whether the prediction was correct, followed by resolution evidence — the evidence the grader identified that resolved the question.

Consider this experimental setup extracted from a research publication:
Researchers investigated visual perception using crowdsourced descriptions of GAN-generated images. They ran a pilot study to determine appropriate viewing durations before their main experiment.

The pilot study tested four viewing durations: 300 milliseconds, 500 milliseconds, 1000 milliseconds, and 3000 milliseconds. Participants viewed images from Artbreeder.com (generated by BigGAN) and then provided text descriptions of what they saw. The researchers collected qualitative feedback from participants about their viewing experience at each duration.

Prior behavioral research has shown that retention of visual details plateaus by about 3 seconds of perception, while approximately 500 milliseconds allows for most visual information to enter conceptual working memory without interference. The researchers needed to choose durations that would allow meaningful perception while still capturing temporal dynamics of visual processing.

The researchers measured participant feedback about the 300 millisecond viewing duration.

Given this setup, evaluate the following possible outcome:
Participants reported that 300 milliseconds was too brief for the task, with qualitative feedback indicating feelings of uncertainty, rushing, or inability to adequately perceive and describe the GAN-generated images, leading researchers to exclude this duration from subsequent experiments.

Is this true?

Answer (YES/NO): YES